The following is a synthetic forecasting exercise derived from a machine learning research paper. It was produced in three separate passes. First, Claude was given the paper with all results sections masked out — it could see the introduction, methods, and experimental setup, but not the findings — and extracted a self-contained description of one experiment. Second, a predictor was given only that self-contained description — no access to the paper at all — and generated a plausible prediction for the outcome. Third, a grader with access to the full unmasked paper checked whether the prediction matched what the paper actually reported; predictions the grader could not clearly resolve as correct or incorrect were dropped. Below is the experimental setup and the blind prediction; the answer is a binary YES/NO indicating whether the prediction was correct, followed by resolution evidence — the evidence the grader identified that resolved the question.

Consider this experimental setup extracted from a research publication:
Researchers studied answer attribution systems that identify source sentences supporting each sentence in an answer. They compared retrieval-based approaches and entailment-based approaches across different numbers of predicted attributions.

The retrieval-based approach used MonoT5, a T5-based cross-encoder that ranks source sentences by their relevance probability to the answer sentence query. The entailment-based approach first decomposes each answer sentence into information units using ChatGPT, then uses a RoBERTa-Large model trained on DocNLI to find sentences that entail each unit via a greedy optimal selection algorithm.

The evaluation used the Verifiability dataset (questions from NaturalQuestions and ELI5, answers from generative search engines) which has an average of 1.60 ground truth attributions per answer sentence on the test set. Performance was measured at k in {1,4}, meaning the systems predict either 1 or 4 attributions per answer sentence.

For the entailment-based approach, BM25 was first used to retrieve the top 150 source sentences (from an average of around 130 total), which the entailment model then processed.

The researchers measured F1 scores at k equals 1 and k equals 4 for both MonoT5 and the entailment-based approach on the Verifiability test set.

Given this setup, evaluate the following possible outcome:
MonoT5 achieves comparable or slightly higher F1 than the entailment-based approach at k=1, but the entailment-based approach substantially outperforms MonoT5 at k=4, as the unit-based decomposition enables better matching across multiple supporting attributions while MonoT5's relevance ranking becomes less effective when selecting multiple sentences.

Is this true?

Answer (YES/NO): NO